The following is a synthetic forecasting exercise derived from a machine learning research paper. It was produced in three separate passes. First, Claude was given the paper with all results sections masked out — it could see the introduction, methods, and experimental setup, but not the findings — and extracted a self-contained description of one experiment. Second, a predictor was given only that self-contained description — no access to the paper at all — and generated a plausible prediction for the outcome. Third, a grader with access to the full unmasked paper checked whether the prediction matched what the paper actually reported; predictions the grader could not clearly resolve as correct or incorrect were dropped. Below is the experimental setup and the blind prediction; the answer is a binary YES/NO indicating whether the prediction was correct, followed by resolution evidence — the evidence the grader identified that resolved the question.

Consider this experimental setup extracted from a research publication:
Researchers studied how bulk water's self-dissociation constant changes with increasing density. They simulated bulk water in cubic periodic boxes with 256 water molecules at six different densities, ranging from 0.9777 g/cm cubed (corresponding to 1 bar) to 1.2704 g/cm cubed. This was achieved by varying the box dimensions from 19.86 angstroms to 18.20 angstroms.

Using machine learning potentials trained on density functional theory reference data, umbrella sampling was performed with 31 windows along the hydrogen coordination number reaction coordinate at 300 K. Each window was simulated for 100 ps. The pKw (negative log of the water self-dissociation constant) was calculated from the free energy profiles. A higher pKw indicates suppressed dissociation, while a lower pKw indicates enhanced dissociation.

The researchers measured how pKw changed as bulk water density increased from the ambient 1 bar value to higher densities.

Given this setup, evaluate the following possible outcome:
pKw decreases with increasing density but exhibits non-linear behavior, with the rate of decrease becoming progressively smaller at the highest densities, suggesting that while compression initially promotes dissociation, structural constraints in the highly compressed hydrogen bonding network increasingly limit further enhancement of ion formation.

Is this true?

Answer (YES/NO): NO